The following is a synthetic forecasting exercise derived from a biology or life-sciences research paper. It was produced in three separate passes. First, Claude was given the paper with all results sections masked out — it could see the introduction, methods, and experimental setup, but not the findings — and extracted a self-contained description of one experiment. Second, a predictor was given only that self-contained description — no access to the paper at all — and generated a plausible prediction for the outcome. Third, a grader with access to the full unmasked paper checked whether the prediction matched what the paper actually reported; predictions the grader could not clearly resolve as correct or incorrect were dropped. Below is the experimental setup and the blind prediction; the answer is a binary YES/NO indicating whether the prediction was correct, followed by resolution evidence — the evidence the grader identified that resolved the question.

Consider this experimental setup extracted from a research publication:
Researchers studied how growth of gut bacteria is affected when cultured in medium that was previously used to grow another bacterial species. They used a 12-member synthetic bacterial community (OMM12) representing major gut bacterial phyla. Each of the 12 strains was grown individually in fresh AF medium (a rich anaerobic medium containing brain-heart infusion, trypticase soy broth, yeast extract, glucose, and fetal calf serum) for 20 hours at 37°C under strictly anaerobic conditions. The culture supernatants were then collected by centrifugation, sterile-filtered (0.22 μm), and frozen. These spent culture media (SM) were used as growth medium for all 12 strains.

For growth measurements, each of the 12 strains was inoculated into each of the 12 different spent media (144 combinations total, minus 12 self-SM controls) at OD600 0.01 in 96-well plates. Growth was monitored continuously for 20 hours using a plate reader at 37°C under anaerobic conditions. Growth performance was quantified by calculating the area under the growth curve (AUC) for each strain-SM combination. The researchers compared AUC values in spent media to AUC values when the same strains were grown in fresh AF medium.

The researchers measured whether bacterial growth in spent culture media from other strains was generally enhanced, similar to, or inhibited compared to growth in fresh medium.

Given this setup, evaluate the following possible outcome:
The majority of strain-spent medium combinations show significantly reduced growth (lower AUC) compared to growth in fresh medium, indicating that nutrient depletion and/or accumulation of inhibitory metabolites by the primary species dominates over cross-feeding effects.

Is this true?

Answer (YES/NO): YES